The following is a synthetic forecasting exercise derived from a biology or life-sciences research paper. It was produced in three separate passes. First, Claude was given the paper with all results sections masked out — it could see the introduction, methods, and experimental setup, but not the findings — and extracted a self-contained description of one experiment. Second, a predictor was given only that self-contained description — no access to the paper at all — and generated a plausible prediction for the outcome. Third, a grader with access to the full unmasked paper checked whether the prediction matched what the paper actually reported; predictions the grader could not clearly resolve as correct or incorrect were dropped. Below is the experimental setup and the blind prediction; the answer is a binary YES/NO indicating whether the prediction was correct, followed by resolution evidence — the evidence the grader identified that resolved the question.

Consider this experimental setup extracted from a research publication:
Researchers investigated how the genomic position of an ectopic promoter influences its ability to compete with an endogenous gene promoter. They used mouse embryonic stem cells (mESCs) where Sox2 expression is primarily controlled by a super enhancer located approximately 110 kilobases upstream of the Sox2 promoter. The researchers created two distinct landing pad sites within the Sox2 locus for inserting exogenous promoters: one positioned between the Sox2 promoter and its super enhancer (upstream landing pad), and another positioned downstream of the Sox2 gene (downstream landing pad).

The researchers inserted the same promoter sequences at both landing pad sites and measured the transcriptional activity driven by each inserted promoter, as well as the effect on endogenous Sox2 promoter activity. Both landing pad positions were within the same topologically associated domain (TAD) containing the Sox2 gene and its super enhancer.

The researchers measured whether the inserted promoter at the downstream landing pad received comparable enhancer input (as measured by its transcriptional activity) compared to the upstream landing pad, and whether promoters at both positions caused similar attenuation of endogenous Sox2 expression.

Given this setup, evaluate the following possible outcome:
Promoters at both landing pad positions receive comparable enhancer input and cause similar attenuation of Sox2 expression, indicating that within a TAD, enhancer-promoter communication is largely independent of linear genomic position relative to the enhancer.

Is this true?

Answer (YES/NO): NO